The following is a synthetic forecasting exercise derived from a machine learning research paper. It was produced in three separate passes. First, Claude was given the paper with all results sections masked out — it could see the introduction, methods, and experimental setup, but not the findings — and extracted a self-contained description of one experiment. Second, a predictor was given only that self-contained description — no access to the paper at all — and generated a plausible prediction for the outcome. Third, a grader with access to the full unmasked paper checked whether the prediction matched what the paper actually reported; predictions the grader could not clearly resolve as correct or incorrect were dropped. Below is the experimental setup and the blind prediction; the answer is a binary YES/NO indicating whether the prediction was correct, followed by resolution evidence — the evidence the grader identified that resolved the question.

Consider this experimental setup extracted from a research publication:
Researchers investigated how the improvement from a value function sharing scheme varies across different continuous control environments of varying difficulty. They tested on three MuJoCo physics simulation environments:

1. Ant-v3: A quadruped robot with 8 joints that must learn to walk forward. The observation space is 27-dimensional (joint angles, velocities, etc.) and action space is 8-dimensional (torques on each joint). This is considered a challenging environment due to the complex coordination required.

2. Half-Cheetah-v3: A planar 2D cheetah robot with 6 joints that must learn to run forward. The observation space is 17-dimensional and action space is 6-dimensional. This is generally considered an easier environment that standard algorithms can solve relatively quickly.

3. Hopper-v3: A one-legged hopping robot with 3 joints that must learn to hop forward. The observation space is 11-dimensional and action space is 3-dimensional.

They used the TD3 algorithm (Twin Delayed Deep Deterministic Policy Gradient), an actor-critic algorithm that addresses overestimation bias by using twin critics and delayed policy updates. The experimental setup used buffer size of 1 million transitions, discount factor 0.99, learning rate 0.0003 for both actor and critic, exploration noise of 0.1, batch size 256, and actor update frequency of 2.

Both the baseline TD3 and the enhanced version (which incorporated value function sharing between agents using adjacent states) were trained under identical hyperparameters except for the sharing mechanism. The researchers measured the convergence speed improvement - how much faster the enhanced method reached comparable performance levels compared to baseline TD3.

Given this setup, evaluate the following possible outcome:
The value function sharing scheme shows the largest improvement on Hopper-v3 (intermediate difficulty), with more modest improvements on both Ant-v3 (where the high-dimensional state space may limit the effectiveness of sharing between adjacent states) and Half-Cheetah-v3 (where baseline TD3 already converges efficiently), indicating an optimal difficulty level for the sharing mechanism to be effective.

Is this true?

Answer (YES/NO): NO